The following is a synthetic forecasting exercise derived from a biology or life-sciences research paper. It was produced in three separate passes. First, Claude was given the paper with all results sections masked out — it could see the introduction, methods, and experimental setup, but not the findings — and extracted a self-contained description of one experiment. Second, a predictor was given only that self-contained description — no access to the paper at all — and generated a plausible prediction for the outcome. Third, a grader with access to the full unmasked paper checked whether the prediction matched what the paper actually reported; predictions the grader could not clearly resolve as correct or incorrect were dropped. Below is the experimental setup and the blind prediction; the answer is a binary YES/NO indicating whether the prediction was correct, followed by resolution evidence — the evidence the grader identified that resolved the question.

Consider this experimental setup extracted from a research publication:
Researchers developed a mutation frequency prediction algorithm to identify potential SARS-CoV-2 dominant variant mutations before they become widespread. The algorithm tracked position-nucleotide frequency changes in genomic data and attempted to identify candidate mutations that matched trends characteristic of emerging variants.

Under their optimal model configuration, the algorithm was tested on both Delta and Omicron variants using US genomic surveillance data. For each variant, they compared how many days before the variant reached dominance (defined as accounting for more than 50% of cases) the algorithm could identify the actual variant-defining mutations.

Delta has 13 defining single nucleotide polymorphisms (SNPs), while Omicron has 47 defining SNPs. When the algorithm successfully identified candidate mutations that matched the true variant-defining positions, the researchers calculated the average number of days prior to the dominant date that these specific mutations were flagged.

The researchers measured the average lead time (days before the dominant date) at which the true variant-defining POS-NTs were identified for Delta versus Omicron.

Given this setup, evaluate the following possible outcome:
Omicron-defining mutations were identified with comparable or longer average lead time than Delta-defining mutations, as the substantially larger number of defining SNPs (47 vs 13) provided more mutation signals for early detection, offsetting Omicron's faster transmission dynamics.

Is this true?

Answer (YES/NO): YES